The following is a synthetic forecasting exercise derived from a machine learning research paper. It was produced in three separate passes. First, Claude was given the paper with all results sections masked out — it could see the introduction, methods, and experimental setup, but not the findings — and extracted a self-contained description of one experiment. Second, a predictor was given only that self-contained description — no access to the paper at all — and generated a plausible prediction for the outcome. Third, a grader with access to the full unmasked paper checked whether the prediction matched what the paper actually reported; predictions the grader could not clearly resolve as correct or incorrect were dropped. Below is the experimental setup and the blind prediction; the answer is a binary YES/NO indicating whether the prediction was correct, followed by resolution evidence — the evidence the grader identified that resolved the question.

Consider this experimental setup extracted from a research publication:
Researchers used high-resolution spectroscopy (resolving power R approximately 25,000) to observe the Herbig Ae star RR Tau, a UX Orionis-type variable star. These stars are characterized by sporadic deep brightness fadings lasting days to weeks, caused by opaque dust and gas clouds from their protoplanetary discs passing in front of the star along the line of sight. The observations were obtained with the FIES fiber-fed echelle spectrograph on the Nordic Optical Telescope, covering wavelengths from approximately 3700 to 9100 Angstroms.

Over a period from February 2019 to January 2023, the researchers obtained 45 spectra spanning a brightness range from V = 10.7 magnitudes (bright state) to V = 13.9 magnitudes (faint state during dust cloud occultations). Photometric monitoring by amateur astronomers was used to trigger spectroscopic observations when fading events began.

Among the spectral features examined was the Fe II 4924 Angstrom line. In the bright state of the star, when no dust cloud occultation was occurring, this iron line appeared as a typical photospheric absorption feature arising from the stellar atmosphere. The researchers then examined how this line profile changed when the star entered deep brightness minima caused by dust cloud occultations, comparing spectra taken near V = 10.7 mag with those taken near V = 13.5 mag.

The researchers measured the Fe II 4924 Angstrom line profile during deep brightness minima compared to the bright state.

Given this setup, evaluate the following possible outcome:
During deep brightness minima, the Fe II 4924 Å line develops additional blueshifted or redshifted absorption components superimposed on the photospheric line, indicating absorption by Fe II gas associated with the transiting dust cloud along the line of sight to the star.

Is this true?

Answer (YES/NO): NO